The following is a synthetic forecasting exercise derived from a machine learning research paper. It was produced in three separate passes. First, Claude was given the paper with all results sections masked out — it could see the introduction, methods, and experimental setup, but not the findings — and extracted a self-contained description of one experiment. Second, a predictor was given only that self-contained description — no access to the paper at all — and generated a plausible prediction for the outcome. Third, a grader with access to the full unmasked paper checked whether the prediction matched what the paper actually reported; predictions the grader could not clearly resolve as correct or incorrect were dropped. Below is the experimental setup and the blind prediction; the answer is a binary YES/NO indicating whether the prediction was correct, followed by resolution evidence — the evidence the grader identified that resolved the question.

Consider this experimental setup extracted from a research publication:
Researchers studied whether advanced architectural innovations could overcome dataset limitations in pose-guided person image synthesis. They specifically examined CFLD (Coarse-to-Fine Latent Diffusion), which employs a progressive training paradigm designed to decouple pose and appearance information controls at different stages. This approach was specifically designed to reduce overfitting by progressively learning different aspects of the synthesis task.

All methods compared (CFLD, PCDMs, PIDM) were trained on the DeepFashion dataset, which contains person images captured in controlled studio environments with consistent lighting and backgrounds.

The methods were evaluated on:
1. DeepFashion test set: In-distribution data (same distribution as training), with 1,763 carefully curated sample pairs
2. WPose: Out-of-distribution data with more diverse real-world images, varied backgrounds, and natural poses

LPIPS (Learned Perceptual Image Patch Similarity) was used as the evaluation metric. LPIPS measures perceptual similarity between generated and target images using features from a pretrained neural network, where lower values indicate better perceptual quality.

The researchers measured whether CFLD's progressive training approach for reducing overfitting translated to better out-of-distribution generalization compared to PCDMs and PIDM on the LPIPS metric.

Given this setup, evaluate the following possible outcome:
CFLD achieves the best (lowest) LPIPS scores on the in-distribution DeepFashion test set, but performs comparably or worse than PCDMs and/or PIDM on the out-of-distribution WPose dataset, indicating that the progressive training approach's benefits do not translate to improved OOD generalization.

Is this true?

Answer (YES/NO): NO